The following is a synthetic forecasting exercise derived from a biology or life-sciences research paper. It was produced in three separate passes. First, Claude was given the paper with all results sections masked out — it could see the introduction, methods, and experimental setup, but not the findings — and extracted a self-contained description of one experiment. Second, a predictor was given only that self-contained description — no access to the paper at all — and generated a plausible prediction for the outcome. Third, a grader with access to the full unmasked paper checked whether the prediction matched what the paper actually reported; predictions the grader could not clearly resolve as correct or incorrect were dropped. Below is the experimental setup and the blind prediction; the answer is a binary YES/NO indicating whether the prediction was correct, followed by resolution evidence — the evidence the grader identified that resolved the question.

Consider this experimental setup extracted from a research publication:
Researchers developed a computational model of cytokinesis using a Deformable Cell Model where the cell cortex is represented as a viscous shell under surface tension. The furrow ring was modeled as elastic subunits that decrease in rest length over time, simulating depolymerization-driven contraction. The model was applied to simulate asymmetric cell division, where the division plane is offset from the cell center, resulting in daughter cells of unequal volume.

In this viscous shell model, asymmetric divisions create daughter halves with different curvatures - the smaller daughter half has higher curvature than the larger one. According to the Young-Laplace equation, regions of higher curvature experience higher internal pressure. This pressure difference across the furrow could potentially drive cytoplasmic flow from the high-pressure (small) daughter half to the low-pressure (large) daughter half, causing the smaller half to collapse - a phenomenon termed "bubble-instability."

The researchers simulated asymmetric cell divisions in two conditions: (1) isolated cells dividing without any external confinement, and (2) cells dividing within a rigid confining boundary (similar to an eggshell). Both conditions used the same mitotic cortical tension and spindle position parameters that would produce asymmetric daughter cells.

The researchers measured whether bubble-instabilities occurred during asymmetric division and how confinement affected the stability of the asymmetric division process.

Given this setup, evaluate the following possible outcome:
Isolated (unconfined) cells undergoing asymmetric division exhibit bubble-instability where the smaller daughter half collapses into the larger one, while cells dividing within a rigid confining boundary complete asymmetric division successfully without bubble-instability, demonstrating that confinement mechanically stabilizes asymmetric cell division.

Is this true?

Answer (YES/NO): NO